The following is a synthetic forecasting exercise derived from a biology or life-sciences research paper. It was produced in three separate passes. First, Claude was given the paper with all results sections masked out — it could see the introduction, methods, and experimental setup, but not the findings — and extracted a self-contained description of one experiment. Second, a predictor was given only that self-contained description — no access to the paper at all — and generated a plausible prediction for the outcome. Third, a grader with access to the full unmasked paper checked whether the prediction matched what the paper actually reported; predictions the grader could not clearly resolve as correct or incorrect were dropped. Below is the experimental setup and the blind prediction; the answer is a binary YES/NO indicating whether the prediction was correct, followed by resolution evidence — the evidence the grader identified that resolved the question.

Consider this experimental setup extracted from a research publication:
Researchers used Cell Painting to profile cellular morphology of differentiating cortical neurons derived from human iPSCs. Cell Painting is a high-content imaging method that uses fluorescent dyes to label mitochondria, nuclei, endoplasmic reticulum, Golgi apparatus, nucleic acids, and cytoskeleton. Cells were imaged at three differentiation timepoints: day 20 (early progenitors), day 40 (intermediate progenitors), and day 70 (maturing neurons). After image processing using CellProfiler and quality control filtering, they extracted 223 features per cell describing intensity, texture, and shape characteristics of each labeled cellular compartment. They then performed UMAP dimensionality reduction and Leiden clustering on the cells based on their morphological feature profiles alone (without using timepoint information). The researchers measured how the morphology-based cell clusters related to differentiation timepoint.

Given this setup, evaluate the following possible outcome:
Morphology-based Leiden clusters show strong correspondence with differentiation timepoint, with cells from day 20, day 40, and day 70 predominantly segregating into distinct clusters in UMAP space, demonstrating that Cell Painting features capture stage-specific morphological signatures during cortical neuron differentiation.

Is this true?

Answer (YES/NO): YES